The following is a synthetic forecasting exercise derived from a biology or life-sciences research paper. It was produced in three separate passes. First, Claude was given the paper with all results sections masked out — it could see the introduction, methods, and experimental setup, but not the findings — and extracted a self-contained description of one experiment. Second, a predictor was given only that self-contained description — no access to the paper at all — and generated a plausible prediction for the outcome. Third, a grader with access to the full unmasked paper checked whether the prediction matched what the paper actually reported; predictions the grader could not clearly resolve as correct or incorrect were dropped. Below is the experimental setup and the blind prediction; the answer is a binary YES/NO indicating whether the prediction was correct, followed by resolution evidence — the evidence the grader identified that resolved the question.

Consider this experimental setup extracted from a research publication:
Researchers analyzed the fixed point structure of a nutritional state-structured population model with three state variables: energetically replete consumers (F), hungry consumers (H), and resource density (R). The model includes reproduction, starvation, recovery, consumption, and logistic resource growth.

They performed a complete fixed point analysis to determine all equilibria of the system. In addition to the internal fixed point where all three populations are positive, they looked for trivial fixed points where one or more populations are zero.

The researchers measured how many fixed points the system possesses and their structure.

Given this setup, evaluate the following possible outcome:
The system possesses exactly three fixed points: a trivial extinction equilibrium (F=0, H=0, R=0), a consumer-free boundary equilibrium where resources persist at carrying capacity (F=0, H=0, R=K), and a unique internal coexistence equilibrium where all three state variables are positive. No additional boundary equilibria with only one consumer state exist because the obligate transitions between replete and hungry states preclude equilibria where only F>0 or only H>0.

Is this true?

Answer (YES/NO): YES